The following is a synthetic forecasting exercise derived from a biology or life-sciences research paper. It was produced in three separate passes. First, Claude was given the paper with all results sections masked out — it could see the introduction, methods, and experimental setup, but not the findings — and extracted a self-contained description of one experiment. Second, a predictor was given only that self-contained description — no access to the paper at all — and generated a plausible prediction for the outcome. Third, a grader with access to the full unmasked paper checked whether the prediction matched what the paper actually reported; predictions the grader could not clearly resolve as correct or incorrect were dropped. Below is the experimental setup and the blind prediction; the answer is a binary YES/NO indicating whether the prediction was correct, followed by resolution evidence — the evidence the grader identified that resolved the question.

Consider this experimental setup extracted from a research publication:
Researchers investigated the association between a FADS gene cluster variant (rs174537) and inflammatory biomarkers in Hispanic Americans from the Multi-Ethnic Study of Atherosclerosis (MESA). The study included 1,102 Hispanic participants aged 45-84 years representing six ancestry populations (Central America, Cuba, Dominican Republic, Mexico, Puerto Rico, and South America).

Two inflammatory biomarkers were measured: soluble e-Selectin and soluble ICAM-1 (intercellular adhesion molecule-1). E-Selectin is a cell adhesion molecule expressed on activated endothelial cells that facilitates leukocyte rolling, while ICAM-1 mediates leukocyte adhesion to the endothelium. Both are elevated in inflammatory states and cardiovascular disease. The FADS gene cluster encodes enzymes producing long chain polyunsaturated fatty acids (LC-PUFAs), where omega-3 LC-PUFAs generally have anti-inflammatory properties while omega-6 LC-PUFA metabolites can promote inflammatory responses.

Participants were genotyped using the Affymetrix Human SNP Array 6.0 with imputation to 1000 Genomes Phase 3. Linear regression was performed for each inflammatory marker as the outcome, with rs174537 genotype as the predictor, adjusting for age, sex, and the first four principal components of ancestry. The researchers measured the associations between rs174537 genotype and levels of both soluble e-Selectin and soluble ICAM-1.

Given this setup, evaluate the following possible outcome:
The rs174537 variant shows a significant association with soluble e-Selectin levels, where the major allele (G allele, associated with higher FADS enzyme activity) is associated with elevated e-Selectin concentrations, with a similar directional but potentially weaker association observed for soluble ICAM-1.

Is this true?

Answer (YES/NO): NO